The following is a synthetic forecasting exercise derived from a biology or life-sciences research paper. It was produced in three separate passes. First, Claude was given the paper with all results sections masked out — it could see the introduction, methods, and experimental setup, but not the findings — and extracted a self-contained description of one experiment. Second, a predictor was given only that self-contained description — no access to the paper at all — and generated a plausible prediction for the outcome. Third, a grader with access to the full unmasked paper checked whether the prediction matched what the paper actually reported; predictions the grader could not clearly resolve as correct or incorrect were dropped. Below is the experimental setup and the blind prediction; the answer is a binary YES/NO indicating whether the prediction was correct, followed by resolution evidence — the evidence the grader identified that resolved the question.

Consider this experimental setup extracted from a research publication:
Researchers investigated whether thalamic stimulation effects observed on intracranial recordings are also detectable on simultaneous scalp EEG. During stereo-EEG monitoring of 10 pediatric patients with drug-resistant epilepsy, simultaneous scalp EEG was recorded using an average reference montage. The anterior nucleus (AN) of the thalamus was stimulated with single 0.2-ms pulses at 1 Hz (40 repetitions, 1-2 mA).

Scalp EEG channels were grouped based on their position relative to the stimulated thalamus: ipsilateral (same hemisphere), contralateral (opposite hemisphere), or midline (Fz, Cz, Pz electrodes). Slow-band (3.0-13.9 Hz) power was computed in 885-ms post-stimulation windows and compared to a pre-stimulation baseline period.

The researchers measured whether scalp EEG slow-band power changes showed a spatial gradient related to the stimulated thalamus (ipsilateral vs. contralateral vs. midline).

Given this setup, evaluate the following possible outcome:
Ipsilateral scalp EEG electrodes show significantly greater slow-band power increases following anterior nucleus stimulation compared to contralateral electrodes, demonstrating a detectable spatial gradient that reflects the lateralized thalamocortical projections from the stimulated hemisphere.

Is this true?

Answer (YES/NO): NO